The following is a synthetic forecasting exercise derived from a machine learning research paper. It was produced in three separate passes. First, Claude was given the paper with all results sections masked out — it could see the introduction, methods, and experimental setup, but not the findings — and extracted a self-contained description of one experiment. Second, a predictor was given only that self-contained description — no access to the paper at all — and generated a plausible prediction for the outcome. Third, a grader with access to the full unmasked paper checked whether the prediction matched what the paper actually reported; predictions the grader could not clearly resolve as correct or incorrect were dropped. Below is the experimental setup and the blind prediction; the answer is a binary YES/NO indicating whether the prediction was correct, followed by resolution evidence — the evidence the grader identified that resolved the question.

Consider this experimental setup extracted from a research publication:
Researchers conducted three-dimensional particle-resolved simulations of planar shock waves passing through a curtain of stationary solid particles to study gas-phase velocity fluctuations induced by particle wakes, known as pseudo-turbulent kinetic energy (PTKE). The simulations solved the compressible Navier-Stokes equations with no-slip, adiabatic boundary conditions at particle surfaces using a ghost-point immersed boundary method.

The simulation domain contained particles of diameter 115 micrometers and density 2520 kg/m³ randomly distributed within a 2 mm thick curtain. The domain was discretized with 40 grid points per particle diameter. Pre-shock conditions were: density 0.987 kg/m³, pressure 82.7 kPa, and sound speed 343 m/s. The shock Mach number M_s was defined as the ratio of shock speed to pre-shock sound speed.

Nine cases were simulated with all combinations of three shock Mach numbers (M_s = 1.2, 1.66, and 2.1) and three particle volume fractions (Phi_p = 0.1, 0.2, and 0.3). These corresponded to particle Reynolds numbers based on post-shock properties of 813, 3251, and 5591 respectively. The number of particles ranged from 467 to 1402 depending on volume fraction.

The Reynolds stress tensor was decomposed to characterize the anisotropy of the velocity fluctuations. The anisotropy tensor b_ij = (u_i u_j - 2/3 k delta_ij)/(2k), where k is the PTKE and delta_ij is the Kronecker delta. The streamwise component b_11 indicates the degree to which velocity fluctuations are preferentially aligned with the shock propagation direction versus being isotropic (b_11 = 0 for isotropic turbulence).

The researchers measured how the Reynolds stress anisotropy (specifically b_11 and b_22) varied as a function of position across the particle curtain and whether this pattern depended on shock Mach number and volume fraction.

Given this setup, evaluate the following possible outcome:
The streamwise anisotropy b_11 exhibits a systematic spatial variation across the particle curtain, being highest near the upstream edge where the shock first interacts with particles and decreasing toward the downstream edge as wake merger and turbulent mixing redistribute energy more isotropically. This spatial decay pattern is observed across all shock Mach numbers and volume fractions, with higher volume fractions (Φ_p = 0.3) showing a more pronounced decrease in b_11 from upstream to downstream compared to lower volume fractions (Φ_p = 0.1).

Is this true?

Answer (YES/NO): NO